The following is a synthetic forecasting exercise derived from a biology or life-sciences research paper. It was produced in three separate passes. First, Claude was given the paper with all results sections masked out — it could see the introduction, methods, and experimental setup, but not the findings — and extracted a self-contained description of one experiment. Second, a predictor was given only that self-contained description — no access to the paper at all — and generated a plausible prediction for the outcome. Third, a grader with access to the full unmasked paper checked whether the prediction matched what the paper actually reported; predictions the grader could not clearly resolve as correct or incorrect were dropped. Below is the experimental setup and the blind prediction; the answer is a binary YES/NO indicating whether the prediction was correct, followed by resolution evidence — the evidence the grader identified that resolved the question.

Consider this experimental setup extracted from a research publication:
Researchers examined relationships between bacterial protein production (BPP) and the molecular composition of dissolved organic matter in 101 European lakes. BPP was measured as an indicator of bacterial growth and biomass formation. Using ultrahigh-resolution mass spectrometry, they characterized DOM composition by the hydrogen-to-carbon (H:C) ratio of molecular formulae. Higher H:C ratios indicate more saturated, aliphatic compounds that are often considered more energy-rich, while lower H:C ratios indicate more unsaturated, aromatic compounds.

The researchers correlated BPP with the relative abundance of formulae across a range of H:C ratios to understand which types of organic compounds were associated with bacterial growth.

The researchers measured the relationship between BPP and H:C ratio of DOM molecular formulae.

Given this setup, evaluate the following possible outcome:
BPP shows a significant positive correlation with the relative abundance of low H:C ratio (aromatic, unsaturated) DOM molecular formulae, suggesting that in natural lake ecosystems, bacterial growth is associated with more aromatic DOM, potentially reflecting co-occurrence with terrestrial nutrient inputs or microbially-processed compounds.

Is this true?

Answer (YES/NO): NO